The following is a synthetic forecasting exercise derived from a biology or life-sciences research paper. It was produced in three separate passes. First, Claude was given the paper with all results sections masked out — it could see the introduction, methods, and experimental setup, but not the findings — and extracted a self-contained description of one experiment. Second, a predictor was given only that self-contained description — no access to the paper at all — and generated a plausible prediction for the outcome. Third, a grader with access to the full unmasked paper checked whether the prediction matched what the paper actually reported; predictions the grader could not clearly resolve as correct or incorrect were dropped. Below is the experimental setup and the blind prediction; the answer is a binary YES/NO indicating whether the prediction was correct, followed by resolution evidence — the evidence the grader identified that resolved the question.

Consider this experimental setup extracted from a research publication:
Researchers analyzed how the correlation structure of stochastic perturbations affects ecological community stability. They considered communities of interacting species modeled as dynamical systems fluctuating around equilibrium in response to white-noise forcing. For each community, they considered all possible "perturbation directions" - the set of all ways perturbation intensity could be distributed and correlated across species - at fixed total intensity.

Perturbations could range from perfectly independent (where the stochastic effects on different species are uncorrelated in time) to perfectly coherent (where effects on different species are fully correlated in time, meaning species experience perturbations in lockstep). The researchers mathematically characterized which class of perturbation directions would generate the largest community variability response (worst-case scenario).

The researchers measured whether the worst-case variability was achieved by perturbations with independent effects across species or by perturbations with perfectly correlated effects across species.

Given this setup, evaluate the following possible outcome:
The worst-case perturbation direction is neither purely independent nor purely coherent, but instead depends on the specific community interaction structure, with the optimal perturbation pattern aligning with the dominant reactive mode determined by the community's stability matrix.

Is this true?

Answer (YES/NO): NO